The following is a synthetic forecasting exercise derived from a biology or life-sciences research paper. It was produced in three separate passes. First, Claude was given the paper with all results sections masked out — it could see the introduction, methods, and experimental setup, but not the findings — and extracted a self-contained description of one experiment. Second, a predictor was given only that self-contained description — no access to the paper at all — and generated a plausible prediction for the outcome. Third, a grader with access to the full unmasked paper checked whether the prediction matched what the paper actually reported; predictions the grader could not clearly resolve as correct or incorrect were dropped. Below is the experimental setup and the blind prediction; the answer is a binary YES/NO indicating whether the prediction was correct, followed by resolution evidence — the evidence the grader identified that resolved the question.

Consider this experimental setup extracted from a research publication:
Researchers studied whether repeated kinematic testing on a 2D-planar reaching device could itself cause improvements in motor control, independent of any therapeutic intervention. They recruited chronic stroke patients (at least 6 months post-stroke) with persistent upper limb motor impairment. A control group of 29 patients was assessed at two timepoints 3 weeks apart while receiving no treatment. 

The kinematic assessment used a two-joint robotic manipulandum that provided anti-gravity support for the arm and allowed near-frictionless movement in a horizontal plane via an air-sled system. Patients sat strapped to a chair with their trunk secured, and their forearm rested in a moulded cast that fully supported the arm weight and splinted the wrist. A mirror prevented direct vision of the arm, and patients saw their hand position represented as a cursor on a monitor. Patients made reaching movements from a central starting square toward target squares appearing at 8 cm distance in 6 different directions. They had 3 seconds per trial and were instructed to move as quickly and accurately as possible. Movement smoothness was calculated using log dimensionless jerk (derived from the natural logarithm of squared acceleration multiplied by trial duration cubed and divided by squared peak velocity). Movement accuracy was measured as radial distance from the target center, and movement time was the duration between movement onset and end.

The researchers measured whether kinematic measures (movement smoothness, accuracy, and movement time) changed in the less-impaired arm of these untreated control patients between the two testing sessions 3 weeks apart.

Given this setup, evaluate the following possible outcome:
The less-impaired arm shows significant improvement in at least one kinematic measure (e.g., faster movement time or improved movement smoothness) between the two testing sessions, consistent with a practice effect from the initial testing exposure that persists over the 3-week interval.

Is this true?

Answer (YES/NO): NO